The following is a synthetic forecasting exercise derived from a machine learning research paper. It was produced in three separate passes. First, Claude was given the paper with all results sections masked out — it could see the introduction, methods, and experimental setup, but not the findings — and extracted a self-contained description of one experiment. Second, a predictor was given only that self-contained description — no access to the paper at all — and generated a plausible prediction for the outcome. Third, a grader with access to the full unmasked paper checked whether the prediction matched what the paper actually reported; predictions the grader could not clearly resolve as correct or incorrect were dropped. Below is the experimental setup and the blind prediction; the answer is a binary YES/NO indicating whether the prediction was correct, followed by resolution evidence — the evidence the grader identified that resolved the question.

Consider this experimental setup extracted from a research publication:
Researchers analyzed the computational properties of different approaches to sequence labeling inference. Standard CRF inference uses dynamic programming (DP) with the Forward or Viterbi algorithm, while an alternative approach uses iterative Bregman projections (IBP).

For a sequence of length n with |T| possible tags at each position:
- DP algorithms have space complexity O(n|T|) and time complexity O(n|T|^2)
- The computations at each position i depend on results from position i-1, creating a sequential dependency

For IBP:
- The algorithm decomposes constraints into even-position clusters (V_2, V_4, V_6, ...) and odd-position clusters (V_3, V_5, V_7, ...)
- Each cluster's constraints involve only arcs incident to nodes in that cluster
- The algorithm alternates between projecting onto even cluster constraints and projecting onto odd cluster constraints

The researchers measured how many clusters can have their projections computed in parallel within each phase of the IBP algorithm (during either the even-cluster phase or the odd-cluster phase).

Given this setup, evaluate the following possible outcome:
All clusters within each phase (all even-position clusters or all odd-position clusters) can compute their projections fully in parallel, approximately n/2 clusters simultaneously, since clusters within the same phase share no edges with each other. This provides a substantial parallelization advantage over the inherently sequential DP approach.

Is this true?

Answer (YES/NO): YES